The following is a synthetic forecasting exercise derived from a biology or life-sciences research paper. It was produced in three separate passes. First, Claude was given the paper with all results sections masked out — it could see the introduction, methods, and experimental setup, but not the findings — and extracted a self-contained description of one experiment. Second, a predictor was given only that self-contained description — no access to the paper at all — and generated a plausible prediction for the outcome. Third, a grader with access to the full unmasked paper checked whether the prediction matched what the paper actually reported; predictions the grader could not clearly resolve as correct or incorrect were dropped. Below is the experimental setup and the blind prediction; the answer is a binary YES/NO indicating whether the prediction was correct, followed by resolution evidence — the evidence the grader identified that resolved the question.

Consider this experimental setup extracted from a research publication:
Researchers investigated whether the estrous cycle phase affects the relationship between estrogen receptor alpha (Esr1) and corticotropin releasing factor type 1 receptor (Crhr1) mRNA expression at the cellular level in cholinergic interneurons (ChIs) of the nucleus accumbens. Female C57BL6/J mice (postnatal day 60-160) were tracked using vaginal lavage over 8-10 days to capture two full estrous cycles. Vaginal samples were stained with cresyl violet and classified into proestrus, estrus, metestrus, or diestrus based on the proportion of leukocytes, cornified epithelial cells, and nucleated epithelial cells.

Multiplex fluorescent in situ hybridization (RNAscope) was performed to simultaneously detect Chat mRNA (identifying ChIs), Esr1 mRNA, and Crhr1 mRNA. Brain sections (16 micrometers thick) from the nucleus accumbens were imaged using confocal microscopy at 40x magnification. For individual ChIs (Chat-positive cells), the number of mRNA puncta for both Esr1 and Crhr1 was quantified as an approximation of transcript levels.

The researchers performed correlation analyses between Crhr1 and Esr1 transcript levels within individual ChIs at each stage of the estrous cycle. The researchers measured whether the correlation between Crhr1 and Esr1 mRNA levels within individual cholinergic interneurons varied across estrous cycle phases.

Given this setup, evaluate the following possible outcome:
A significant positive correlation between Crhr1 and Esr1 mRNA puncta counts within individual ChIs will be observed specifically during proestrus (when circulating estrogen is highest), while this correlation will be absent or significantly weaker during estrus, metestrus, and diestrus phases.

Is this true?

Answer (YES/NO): NO